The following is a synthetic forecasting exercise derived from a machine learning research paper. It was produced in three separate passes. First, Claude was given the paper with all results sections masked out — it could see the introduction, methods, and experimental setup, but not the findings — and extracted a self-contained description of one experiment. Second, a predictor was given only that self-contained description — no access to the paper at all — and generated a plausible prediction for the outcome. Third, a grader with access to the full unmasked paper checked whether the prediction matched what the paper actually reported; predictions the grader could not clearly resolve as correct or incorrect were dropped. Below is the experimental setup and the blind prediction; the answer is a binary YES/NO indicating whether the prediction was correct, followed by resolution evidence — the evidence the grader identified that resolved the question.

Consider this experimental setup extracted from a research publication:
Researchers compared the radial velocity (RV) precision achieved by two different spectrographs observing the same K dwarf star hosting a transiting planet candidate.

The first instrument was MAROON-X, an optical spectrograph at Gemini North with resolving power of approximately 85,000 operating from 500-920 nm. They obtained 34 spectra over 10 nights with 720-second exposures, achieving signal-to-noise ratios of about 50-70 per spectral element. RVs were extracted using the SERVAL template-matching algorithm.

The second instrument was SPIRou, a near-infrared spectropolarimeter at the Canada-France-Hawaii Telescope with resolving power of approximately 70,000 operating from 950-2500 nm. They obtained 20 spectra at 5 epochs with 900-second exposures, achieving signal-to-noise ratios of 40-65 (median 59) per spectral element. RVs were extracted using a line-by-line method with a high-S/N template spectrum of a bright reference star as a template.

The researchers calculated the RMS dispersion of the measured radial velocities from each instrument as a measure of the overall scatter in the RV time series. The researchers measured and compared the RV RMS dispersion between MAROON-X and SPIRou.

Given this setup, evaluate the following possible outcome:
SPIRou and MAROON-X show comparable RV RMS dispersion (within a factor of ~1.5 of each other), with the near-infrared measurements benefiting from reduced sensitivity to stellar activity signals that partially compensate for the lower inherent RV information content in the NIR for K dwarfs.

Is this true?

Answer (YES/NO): YES